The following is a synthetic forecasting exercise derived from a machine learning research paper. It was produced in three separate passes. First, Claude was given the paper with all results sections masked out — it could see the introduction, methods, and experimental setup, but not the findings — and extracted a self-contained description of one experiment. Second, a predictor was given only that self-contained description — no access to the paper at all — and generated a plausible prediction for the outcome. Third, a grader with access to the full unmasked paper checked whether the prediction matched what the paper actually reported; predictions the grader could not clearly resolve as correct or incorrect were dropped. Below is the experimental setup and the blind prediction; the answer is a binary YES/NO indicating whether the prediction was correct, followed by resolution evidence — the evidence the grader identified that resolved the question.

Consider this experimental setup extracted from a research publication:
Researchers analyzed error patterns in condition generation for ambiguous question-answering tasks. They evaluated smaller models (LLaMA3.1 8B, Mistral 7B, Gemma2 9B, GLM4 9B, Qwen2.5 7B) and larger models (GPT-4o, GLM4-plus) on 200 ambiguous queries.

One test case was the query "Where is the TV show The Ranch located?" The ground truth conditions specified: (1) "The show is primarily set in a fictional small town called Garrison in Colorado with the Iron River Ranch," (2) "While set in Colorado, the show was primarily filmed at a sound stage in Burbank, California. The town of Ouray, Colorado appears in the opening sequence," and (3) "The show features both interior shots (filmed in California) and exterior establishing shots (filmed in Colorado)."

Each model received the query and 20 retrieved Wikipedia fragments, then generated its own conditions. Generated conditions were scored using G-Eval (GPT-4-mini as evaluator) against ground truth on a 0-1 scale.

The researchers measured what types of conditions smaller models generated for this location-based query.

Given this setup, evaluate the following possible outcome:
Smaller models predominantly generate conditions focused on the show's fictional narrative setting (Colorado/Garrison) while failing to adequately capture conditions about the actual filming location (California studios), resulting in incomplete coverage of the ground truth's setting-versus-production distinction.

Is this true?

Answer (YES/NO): NO